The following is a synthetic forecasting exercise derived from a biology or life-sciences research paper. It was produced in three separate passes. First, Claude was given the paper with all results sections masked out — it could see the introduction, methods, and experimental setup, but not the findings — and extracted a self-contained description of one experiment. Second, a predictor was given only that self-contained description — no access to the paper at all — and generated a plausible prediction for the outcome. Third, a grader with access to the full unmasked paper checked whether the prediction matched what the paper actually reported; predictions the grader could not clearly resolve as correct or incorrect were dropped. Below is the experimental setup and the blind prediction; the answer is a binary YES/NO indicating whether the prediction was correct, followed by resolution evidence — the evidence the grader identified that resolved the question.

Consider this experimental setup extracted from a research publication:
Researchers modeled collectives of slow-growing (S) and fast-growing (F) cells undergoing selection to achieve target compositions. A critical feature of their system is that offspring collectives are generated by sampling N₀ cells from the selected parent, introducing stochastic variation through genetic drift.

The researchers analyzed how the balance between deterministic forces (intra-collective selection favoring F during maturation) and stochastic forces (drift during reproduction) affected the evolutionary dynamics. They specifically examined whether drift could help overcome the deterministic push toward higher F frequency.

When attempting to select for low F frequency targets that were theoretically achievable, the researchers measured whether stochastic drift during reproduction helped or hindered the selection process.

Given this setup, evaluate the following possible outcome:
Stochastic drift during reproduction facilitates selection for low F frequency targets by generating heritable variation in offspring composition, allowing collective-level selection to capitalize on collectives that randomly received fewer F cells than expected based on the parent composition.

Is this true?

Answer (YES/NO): YES